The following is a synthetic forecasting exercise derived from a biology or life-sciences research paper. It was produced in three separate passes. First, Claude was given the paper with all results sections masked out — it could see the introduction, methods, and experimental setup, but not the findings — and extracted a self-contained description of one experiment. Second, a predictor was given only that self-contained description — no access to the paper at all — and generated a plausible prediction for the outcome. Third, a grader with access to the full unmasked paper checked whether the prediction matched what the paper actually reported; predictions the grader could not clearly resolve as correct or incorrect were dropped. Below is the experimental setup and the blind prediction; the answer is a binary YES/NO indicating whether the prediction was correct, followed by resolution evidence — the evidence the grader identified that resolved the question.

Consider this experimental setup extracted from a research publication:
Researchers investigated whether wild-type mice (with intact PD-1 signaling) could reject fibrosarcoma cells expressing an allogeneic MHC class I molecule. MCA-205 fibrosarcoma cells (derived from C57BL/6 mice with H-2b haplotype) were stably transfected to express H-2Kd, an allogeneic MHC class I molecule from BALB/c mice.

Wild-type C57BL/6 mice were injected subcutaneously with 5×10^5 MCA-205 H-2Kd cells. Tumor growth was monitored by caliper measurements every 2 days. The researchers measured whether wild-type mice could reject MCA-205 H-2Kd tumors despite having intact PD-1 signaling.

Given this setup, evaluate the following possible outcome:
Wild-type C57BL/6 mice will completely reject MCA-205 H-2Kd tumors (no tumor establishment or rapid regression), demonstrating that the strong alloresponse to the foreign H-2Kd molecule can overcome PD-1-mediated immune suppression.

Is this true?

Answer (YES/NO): YES